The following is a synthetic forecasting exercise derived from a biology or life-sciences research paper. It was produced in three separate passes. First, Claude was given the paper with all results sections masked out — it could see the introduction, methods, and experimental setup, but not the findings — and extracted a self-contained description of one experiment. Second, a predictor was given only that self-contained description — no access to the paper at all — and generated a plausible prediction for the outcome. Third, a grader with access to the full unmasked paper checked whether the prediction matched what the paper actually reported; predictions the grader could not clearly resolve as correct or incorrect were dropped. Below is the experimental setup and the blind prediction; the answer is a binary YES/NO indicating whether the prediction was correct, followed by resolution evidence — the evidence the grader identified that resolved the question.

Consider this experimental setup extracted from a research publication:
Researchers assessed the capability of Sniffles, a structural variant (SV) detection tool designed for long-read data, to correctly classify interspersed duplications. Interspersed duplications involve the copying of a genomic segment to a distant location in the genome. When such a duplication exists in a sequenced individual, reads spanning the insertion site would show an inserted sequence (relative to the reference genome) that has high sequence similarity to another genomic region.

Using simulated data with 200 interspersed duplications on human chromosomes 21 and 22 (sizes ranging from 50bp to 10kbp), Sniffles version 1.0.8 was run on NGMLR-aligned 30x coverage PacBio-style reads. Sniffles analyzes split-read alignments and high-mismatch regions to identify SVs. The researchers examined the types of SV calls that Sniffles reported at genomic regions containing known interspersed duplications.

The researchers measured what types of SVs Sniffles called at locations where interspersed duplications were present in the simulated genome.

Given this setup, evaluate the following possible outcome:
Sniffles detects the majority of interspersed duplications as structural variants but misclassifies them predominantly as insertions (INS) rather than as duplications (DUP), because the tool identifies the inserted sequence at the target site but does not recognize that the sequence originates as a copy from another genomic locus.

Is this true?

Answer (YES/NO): NO